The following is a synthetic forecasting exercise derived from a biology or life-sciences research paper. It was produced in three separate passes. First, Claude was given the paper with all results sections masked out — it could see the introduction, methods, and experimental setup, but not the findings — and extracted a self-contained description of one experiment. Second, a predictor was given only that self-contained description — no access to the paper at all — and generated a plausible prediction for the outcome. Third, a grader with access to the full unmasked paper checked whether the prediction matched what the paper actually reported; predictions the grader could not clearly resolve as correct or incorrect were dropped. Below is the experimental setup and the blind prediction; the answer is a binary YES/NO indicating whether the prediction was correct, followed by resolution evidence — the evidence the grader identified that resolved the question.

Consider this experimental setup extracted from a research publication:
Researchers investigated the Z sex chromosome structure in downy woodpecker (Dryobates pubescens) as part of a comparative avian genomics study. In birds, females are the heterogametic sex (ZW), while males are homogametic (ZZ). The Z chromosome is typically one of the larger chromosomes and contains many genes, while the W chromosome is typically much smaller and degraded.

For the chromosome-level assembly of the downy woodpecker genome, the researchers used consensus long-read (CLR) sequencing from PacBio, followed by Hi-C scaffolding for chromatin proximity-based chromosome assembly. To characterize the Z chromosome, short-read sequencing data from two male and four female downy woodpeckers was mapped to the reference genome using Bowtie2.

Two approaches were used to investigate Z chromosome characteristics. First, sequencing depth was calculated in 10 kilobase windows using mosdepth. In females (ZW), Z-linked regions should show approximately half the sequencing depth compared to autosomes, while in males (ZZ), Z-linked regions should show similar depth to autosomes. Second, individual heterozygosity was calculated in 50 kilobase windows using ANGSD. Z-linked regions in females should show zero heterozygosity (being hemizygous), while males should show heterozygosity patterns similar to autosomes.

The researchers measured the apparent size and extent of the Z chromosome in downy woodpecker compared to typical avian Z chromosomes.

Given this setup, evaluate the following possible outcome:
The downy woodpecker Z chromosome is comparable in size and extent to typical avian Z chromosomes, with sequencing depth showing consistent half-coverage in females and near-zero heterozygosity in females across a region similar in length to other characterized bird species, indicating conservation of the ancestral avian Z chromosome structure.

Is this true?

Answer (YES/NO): NO